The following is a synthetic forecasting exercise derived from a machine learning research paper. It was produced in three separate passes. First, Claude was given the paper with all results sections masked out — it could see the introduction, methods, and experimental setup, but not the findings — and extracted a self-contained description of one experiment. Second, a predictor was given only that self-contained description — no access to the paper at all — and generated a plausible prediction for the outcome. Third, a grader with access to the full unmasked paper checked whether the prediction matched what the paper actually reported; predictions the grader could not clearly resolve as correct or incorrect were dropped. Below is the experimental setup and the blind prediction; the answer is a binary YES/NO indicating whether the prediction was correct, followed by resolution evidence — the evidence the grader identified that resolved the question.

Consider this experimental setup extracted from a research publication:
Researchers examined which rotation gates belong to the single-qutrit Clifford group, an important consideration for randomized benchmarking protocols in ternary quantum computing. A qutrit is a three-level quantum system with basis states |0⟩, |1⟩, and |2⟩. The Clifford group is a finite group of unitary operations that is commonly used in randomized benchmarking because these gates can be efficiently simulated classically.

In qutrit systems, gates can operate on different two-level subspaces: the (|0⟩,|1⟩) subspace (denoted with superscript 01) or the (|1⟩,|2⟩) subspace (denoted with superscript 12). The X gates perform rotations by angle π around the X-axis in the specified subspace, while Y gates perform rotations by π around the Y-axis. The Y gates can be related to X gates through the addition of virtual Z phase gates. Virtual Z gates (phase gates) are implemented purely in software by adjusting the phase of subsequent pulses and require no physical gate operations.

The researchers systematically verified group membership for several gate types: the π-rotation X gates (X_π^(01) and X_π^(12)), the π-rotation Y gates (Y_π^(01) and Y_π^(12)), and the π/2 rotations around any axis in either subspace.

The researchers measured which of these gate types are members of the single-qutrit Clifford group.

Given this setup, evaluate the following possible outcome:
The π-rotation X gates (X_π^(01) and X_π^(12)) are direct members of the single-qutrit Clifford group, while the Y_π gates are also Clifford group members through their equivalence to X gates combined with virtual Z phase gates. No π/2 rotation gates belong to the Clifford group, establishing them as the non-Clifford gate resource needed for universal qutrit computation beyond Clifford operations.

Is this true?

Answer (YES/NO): NO